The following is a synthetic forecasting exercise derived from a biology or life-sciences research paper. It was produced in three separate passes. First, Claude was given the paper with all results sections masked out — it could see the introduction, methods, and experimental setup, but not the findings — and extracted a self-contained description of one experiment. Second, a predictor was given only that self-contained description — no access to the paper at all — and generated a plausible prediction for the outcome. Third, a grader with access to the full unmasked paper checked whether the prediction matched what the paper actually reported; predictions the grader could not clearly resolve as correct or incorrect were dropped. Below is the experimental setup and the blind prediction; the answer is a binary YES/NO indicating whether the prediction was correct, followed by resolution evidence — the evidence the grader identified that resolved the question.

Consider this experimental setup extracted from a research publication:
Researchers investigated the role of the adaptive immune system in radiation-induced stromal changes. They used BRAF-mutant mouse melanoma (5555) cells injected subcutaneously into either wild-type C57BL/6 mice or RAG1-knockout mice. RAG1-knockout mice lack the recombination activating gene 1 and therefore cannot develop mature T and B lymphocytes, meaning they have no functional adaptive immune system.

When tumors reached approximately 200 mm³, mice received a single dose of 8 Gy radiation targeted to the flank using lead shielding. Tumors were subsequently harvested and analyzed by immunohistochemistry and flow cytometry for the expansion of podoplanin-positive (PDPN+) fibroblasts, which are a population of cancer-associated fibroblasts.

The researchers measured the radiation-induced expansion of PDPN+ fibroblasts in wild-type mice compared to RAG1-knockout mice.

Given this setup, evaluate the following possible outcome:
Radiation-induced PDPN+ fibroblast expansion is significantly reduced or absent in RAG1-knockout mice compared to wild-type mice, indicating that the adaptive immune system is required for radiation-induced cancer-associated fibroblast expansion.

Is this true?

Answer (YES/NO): YES